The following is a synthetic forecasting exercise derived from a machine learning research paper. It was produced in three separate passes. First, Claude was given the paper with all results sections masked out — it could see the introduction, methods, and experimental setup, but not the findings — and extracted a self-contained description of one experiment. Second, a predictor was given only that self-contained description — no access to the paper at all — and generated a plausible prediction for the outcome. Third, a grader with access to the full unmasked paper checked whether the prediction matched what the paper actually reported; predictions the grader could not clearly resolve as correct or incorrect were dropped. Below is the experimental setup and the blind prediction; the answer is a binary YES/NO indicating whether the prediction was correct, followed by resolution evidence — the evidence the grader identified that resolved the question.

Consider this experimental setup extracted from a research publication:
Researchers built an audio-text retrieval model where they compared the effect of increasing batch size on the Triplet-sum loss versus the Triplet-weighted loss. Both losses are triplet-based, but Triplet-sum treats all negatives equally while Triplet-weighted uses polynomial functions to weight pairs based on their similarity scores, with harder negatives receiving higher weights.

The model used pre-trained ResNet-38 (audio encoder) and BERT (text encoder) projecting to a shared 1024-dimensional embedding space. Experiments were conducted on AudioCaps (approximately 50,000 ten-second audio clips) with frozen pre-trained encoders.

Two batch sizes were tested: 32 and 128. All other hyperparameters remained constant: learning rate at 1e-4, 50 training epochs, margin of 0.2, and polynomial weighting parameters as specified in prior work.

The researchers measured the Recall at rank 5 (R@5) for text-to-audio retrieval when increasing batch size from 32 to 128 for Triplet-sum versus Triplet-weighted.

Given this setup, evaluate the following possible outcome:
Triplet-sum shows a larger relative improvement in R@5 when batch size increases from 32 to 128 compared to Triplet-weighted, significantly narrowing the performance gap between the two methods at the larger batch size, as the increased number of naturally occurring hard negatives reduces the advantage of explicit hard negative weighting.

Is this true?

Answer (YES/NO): NO